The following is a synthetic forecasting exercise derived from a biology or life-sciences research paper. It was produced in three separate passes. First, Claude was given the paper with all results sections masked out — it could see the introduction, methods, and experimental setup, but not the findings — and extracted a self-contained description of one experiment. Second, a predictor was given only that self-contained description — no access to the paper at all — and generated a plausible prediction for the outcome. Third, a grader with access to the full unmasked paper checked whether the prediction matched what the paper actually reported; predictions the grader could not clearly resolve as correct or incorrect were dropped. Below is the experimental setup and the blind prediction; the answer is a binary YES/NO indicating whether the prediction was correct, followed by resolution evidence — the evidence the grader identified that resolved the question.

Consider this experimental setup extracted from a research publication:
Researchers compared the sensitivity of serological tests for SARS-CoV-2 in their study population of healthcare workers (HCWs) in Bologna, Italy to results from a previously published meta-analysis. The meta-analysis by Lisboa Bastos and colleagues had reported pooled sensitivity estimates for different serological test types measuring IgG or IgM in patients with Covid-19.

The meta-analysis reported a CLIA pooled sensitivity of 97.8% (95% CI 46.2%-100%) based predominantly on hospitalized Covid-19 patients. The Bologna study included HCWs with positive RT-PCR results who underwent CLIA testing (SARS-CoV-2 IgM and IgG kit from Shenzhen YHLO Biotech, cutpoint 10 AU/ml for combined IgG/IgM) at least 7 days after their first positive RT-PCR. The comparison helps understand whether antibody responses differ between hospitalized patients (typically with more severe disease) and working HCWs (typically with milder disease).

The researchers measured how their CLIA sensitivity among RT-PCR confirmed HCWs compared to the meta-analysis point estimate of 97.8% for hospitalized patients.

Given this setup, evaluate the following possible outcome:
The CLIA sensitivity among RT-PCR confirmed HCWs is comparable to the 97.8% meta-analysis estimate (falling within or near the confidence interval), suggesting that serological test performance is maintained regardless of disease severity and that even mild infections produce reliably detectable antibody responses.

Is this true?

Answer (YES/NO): NO